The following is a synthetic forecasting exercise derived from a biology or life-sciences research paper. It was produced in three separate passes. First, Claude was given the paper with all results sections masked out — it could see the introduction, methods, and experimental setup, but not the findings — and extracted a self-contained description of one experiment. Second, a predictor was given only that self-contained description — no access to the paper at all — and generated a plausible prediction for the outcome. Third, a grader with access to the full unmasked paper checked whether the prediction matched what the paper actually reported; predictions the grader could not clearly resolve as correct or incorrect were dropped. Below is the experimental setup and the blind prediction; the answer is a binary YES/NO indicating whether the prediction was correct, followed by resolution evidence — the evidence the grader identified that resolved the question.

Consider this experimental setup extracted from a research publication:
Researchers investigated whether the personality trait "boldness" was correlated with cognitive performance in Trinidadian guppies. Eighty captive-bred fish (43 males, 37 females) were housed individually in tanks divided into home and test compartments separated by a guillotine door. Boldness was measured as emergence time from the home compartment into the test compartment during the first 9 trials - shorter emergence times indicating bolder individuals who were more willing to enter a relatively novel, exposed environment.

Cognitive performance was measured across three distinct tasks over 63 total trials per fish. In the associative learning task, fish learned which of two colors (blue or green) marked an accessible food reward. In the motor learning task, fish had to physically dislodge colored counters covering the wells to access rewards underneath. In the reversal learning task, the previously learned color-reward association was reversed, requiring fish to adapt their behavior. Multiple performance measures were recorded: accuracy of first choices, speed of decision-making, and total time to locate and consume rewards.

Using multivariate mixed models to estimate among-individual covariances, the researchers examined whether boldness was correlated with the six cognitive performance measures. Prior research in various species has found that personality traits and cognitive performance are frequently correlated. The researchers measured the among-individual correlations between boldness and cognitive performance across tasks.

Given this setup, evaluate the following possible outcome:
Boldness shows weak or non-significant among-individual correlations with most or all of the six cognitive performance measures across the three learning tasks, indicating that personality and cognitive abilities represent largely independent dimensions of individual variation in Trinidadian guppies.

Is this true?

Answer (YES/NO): NO